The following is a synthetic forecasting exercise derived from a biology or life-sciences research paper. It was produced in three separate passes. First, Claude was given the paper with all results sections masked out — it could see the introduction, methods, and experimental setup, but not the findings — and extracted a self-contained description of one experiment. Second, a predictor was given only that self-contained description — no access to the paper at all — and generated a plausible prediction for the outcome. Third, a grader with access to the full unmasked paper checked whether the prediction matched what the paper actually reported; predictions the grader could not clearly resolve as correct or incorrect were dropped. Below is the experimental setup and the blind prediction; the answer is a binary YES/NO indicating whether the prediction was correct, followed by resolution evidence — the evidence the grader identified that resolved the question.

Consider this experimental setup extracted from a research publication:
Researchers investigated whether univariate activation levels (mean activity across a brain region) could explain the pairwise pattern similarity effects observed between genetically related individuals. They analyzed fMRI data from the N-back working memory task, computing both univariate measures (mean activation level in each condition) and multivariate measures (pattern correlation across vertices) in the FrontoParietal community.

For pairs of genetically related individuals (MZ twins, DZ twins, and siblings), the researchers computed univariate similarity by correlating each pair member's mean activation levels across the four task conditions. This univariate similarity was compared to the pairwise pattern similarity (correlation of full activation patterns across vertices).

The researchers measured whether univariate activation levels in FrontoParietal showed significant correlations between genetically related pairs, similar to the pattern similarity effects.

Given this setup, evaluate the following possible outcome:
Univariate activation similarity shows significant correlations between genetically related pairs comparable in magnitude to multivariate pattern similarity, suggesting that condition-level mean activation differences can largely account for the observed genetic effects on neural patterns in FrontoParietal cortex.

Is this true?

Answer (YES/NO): NO